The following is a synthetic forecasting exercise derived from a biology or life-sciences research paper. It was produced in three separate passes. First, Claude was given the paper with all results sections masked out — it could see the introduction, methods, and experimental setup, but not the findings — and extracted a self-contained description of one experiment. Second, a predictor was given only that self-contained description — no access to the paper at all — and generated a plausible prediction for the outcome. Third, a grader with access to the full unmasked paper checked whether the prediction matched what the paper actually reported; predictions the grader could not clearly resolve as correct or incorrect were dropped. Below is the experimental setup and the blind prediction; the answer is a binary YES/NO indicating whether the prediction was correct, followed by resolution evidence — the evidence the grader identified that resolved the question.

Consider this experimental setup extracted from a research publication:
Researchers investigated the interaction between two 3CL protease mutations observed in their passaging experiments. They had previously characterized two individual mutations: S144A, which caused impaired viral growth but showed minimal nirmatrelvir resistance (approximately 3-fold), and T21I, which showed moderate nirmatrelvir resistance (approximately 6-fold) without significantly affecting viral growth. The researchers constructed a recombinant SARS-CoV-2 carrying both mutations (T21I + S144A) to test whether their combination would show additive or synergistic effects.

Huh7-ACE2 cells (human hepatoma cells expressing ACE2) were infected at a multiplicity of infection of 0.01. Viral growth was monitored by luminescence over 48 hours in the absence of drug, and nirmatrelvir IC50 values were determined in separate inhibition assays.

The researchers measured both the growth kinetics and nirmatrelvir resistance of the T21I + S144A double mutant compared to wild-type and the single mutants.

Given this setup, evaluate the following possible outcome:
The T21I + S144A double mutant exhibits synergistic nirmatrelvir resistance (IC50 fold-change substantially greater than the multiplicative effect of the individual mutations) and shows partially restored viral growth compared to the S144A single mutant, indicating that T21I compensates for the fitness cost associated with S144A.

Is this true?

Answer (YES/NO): NO